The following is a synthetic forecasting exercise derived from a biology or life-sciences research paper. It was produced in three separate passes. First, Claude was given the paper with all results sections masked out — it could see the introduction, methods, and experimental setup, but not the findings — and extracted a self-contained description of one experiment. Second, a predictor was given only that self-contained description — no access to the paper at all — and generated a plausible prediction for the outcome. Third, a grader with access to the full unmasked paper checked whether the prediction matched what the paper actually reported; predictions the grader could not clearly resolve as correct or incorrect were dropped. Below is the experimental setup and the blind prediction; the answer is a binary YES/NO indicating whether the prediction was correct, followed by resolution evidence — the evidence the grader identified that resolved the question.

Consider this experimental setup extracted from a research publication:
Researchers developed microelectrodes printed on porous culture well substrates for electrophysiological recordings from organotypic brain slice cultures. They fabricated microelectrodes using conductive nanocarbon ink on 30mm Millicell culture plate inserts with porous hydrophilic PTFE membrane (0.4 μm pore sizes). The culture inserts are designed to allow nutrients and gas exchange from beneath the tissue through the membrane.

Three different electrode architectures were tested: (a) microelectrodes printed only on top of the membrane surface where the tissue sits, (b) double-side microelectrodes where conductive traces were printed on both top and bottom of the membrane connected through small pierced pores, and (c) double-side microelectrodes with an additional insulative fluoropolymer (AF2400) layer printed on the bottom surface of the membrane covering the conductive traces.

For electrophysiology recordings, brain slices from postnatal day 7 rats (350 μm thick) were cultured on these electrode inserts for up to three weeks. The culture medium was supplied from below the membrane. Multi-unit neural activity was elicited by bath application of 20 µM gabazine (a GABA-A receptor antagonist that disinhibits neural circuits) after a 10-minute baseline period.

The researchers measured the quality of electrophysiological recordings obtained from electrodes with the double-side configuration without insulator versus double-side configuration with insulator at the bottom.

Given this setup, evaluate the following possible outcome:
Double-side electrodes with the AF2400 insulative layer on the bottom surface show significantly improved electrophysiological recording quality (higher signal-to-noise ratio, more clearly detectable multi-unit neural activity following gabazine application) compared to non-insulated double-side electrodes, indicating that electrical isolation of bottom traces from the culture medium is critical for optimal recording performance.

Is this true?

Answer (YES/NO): YES